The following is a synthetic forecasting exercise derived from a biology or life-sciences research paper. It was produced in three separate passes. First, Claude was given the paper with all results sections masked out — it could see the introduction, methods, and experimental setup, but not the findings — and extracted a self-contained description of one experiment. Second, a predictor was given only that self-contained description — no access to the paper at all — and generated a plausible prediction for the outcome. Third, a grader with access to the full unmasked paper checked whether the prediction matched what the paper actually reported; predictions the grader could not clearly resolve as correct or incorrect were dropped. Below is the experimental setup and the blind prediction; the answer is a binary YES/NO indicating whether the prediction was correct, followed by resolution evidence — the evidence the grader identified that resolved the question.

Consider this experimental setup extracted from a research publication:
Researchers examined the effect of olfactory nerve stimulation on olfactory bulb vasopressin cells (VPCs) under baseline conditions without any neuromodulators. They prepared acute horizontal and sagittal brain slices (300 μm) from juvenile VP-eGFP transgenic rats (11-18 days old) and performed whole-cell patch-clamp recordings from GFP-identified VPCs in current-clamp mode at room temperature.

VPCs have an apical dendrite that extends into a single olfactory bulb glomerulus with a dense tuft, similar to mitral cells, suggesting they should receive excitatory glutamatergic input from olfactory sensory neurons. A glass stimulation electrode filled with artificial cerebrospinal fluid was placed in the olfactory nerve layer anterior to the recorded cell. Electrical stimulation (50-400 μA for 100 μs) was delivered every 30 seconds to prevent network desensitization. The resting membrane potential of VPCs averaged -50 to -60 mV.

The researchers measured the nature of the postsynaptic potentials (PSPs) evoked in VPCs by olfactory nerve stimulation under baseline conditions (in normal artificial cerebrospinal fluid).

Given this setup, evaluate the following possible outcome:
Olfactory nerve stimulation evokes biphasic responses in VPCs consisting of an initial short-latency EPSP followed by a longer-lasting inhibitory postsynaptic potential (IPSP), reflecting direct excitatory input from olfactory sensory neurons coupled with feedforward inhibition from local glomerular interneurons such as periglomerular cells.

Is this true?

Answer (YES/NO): NO